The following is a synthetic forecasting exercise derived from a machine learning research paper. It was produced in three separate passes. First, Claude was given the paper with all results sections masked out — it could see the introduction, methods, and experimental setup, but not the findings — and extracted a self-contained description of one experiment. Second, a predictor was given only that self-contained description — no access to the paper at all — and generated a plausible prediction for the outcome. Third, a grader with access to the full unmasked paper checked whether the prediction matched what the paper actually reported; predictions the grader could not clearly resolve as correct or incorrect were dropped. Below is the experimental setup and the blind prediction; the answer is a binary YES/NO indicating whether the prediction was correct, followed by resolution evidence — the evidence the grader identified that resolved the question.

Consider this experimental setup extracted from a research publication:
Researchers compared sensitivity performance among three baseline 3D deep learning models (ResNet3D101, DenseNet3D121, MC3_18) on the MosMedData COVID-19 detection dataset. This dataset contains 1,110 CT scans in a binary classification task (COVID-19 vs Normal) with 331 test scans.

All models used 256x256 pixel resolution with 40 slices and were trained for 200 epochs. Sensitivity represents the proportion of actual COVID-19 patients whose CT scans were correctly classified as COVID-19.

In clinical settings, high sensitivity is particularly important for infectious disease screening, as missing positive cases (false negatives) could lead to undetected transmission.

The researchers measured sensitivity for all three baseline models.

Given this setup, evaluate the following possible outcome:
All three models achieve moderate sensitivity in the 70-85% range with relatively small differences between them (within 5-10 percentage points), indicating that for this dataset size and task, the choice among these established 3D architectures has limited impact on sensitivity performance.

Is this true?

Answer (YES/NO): NO